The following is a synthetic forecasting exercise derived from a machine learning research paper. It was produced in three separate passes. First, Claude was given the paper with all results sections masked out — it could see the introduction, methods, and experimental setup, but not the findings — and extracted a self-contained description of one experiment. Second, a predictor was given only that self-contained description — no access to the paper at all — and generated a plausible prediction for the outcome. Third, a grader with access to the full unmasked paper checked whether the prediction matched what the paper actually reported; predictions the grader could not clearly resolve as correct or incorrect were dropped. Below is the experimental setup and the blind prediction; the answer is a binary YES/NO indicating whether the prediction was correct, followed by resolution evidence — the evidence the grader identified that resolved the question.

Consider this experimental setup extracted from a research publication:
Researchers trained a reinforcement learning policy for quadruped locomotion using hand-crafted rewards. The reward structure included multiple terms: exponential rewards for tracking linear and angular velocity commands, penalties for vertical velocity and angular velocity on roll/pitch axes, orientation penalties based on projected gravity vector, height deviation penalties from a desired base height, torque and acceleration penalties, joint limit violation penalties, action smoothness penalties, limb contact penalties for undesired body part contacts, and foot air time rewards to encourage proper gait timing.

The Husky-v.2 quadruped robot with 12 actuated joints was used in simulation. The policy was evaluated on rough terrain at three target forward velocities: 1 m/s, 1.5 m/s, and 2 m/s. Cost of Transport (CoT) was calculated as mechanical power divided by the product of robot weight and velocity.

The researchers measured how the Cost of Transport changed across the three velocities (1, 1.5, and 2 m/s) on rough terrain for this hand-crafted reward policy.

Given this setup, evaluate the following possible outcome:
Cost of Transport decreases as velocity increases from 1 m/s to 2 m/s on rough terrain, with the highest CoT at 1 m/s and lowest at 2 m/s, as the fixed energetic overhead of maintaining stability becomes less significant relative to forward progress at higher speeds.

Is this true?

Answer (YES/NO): YES